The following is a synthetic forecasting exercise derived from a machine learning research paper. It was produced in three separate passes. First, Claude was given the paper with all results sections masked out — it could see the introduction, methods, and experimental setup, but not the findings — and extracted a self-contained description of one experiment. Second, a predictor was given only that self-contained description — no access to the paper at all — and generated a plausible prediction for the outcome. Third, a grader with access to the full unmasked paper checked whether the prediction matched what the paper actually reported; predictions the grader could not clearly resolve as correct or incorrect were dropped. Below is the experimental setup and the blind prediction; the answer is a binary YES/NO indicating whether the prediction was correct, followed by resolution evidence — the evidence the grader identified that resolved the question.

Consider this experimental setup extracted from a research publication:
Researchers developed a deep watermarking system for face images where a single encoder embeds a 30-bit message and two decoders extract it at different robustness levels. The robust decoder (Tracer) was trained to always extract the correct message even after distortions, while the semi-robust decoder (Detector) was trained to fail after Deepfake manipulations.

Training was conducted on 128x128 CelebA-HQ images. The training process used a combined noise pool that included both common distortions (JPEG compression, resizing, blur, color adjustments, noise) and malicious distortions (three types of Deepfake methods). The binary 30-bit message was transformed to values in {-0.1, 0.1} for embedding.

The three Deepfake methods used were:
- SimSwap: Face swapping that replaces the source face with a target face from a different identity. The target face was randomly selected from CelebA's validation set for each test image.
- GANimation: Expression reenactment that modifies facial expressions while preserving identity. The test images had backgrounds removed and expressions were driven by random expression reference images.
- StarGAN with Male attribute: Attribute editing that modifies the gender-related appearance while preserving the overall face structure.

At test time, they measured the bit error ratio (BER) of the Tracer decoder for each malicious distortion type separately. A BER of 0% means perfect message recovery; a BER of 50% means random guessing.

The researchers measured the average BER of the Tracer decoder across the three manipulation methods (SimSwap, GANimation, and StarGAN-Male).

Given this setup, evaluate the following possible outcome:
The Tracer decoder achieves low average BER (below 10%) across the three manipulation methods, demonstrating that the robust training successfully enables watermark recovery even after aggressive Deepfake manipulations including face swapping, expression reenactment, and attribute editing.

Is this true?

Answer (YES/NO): YES